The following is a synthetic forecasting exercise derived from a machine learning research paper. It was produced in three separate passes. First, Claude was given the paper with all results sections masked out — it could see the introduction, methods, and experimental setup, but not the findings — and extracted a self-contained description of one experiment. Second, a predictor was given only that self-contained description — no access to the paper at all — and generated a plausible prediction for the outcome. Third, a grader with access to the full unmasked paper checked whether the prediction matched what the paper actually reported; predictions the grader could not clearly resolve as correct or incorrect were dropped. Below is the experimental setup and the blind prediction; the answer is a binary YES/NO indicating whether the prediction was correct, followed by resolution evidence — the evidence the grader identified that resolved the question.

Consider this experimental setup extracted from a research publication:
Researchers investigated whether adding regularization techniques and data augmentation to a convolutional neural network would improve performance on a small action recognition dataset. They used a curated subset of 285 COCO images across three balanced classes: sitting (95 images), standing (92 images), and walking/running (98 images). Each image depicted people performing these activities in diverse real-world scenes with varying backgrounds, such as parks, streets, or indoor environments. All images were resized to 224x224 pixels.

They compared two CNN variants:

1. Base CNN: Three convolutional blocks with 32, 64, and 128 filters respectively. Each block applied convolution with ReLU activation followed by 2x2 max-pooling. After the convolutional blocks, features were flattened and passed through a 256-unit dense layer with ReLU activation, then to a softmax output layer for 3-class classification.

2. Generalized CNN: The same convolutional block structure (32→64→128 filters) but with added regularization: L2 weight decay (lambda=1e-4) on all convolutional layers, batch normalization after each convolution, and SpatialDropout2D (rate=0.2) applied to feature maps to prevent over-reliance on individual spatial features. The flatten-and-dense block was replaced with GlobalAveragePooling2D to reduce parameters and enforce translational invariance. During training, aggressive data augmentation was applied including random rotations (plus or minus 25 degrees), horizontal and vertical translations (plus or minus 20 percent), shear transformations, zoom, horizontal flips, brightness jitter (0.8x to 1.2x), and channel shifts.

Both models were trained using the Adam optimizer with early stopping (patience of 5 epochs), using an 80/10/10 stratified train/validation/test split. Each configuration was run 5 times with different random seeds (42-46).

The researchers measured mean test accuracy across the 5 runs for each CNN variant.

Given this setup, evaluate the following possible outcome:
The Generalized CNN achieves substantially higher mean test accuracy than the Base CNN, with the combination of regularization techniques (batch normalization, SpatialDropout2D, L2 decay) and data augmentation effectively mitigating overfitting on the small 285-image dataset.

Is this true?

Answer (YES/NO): NO